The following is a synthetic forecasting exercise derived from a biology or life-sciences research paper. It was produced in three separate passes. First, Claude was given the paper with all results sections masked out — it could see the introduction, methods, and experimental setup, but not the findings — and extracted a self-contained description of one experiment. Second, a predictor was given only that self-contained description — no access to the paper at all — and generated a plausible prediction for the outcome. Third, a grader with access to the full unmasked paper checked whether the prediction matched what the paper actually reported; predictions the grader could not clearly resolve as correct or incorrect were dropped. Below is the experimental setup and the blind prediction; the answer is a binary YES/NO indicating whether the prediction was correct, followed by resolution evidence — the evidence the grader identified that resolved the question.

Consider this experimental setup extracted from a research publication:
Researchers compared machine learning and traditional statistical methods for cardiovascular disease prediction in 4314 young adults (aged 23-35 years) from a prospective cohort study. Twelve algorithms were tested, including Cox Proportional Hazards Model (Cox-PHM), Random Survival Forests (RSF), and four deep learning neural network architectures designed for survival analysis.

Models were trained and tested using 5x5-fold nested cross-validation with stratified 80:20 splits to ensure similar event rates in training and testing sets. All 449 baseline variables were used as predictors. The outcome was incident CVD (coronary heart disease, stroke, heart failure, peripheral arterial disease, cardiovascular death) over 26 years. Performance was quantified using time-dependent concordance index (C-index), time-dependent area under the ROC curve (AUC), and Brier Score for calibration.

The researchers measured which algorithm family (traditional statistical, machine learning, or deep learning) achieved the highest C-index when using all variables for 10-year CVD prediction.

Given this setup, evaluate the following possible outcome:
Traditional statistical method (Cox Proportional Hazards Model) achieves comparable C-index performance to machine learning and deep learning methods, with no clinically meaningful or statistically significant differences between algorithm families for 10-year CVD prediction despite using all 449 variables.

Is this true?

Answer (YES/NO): NO